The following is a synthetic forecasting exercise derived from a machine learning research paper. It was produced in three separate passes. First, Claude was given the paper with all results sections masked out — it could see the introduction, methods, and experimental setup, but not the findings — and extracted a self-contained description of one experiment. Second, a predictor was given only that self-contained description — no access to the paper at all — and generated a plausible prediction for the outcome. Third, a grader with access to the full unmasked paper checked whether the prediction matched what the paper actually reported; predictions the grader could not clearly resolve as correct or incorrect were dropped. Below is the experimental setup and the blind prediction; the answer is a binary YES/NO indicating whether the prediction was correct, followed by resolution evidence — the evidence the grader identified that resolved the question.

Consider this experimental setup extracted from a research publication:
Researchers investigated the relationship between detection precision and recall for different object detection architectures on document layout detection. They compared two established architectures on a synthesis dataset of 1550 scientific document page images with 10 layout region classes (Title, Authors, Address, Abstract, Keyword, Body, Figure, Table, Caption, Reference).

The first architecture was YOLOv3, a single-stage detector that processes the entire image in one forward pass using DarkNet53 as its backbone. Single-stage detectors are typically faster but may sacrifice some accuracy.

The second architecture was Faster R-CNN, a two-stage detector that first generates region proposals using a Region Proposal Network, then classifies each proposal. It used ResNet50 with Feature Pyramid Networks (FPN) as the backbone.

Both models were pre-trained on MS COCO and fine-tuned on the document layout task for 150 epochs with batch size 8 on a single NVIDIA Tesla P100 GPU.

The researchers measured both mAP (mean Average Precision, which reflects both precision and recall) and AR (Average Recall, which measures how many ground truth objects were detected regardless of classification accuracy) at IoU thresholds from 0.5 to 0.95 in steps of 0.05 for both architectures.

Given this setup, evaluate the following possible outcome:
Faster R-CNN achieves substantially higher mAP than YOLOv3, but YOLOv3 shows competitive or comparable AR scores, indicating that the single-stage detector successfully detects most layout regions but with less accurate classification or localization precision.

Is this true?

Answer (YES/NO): NO